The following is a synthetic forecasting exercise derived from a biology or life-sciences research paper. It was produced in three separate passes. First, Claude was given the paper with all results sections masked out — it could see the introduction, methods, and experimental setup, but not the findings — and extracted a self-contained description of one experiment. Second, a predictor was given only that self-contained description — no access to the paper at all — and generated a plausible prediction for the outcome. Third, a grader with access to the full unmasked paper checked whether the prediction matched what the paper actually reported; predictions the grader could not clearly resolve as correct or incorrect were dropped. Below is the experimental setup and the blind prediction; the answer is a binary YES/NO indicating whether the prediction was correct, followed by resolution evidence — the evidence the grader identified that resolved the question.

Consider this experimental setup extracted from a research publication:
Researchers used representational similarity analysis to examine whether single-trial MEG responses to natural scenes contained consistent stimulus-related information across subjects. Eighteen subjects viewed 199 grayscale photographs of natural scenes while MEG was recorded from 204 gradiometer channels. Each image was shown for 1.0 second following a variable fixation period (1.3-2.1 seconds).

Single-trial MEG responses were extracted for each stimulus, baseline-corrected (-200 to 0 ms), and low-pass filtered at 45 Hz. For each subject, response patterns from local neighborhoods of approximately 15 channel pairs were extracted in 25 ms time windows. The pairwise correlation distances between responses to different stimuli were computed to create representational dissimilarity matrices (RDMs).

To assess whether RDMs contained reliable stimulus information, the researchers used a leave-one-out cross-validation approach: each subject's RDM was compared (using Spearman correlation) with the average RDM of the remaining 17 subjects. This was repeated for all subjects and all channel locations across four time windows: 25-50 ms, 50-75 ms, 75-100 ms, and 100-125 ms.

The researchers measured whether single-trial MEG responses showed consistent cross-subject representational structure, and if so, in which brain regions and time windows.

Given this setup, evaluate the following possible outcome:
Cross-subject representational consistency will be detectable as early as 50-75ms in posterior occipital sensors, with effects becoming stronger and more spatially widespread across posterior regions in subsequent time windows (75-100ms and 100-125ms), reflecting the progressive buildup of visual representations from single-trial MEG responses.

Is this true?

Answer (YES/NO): YES